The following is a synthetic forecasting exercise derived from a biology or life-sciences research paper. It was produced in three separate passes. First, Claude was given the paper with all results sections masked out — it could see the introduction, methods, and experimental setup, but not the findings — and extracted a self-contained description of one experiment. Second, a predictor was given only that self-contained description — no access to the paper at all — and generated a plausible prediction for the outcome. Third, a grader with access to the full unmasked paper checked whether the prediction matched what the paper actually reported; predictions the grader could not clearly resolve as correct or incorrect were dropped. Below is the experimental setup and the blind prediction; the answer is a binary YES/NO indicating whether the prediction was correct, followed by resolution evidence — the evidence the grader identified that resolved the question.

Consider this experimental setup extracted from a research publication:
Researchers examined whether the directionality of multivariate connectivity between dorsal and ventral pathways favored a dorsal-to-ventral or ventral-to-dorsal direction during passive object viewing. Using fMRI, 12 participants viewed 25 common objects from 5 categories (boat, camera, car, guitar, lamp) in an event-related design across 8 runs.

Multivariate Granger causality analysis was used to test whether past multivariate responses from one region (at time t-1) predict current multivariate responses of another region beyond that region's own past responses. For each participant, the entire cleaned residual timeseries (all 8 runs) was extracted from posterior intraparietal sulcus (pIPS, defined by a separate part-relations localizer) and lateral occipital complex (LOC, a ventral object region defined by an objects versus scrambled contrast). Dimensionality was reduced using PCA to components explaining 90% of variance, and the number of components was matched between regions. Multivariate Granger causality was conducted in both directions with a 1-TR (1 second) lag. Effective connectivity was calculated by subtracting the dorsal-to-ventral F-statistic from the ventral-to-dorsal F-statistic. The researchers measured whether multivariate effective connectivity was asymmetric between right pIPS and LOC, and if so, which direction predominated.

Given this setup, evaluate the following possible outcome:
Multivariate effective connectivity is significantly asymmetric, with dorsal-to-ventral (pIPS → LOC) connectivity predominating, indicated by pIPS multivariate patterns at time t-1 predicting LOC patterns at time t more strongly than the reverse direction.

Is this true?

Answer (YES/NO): YES